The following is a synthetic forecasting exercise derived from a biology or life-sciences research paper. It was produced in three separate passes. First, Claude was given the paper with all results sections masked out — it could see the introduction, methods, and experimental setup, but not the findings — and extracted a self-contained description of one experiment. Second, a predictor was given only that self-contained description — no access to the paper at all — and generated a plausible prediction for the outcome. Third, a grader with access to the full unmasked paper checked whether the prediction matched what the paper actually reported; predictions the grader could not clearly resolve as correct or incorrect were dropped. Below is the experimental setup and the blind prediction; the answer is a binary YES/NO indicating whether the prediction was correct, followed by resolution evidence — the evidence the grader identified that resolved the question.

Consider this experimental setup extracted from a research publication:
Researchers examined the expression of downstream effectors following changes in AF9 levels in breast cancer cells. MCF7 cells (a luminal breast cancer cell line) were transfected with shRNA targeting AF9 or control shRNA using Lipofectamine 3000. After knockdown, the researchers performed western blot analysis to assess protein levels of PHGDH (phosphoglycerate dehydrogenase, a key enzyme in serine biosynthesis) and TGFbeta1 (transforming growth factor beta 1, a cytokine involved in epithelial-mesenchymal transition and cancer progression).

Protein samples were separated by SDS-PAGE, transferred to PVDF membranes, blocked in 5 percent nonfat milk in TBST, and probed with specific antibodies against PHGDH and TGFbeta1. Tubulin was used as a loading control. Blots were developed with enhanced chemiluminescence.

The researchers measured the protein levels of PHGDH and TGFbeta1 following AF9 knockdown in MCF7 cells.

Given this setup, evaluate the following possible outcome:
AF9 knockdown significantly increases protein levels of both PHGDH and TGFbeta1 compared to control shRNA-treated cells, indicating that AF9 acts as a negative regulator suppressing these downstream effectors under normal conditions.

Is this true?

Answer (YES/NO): NO